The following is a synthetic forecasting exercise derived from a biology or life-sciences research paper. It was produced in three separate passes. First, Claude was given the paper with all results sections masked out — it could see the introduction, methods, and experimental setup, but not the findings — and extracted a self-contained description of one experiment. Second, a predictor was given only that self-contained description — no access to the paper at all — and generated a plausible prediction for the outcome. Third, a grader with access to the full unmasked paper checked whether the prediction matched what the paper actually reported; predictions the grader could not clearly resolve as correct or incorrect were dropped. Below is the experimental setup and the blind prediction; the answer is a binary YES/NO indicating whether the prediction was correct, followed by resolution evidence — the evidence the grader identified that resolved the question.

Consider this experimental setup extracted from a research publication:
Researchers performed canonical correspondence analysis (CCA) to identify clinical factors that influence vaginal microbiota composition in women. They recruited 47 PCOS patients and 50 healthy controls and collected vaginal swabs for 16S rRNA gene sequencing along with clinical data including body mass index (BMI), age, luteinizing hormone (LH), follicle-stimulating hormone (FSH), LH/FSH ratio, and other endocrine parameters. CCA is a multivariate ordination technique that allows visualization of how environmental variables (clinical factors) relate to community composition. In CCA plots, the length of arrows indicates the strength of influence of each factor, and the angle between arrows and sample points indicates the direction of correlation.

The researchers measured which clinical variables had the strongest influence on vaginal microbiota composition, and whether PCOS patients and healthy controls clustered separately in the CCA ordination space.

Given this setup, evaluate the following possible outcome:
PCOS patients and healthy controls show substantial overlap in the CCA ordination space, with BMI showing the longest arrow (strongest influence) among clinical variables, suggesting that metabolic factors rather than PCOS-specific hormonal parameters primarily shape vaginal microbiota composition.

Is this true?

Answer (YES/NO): NO